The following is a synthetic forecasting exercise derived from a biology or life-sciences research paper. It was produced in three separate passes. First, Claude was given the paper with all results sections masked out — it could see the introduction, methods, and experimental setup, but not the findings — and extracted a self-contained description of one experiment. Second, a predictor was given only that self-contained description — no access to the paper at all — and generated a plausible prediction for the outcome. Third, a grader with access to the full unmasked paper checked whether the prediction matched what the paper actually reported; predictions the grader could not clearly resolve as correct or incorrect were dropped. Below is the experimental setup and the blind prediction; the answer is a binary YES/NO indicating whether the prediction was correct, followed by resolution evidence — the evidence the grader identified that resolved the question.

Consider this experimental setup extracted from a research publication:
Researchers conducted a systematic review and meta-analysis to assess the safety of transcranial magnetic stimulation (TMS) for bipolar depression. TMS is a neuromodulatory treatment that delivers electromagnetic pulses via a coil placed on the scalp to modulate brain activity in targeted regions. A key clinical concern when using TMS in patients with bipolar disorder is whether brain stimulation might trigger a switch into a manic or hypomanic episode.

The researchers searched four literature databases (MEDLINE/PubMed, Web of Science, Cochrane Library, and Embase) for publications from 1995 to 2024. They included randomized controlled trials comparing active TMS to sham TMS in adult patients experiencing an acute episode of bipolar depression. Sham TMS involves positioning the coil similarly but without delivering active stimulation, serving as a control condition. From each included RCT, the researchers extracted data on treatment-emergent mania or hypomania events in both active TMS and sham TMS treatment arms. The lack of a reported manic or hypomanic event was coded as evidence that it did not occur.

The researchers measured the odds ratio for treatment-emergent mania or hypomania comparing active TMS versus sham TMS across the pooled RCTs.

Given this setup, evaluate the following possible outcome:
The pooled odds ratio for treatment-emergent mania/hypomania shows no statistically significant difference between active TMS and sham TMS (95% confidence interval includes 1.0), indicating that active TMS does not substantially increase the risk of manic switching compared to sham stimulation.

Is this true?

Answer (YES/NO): YES